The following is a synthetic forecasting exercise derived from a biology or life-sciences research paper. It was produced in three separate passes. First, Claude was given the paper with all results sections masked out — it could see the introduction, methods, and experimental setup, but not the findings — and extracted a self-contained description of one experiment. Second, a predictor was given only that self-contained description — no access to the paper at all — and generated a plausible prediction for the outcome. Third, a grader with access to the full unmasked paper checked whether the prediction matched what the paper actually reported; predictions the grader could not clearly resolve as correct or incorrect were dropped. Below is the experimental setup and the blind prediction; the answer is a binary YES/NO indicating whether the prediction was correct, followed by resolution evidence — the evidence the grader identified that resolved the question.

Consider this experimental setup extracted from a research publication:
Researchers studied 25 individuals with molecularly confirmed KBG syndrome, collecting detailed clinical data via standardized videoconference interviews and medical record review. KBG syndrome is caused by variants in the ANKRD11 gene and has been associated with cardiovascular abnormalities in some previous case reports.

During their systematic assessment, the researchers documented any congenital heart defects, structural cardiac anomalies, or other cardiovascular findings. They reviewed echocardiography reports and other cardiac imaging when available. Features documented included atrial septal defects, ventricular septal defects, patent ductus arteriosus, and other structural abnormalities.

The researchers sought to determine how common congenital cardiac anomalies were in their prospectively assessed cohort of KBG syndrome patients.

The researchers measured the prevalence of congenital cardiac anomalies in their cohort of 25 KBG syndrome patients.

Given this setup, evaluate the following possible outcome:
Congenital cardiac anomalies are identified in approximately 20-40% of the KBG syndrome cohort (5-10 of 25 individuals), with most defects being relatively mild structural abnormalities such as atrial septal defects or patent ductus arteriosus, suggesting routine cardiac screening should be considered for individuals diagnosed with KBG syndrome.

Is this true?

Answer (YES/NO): NO